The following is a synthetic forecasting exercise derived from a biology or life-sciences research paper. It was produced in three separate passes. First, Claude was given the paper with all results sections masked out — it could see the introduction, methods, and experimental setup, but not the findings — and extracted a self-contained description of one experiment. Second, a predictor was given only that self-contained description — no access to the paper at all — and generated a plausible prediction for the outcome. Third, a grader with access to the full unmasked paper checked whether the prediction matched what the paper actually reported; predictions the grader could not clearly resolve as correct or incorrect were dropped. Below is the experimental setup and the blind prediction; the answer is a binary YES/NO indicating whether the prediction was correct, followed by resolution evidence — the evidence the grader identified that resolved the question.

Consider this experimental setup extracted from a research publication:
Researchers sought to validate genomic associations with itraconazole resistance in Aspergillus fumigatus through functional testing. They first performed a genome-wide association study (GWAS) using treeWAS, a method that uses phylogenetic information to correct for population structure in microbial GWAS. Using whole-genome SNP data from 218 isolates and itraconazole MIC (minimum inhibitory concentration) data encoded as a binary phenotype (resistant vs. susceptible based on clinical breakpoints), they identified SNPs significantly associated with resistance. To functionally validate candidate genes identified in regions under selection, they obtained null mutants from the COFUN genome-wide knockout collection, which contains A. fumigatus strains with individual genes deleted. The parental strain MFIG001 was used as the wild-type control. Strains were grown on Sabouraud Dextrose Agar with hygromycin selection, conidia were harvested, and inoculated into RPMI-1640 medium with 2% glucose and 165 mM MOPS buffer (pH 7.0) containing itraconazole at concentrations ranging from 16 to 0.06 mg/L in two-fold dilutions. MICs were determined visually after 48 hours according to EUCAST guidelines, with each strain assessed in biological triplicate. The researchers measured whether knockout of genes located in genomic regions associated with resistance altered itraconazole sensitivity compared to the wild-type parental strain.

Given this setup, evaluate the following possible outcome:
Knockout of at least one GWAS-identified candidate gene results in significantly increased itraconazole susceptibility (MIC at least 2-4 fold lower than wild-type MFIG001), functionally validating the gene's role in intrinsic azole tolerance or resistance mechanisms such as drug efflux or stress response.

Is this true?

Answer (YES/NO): YES